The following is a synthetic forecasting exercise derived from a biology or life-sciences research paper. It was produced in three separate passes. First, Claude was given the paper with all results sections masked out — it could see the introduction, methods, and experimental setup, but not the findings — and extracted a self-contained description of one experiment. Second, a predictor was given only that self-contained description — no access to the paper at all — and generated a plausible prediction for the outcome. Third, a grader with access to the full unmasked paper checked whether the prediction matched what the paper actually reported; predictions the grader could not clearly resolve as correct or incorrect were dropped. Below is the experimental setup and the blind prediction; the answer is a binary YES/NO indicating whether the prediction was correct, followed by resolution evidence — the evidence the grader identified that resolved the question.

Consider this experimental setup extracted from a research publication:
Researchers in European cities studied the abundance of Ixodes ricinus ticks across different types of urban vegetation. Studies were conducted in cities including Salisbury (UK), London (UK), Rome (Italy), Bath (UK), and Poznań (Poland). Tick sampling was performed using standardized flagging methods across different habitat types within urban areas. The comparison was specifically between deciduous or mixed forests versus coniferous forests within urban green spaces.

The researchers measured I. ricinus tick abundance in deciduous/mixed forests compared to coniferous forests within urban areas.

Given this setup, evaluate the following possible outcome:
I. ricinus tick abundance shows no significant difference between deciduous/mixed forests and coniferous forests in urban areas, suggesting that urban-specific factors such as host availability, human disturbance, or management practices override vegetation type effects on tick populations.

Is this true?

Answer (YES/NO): NO